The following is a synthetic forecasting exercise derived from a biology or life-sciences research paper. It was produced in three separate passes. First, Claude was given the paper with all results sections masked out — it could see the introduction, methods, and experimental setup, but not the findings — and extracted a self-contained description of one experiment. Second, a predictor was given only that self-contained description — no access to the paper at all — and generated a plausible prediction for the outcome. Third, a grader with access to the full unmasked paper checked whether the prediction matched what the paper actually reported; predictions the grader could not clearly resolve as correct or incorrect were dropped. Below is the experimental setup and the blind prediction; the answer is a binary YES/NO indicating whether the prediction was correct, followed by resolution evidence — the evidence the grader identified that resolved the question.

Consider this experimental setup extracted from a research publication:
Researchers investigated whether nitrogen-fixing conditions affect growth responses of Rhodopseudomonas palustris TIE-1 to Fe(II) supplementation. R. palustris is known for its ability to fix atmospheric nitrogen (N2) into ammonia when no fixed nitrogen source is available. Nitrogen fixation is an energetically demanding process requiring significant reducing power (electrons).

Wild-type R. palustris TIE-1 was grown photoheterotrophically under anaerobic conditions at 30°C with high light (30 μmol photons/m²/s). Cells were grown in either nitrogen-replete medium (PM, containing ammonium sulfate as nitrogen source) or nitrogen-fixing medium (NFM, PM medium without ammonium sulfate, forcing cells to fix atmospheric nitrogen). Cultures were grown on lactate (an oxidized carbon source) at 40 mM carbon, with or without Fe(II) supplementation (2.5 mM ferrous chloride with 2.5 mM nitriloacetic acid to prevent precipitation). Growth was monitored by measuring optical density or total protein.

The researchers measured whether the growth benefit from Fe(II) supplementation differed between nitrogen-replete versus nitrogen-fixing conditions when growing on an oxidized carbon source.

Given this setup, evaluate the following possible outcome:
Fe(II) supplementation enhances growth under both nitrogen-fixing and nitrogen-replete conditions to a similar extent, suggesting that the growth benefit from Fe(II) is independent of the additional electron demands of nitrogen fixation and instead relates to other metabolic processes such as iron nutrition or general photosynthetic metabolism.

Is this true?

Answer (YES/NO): NO